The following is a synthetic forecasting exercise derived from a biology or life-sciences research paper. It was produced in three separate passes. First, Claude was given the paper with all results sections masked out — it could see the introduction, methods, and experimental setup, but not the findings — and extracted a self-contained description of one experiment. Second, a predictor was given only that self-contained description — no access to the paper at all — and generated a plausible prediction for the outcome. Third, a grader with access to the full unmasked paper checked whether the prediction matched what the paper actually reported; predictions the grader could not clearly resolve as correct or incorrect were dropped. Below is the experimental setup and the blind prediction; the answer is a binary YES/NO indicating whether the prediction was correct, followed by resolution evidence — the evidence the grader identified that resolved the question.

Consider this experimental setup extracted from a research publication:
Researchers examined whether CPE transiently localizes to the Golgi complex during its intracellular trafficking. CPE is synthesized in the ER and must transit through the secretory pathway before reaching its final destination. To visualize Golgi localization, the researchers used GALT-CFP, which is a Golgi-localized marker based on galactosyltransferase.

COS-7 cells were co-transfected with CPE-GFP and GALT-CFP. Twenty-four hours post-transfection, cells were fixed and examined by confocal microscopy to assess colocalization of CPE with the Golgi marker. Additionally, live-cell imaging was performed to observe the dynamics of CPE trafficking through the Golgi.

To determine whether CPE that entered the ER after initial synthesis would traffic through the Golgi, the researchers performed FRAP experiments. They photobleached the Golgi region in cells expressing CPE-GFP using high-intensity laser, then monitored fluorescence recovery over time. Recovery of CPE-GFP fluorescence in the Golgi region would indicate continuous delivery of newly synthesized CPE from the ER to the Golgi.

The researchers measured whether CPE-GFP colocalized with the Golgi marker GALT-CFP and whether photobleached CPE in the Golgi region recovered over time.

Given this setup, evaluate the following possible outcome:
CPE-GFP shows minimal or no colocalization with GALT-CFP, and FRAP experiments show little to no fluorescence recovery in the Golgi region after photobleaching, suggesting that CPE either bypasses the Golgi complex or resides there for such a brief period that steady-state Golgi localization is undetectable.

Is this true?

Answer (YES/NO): NO